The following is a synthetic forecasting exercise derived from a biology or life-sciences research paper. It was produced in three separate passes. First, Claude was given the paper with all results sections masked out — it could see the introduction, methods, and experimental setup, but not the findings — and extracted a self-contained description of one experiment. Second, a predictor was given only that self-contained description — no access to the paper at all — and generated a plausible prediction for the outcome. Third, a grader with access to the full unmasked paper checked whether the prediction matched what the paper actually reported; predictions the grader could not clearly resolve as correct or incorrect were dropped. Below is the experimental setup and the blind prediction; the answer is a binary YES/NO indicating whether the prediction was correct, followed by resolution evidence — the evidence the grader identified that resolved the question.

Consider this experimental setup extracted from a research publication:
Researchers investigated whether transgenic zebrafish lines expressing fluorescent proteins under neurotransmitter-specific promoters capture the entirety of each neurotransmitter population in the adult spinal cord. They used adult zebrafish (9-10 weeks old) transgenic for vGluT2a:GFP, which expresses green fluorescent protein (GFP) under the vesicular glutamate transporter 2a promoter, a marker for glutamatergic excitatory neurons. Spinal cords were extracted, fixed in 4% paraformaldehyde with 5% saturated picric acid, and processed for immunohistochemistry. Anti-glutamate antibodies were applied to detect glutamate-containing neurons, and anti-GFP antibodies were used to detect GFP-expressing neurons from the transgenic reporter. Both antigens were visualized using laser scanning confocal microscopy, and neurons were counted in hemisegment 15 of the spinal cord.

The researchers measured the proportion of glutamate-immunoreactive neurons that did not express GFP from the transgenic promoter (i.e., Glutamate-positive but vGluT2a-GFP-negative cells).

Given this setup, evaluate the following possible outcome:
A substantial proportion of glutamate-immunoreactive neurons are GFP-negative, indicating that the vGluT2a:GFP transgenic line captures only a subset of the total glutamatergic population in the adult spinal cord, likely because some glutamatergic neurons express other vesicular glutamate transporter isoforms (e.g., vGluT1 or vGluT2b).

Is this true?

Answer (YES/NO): YES